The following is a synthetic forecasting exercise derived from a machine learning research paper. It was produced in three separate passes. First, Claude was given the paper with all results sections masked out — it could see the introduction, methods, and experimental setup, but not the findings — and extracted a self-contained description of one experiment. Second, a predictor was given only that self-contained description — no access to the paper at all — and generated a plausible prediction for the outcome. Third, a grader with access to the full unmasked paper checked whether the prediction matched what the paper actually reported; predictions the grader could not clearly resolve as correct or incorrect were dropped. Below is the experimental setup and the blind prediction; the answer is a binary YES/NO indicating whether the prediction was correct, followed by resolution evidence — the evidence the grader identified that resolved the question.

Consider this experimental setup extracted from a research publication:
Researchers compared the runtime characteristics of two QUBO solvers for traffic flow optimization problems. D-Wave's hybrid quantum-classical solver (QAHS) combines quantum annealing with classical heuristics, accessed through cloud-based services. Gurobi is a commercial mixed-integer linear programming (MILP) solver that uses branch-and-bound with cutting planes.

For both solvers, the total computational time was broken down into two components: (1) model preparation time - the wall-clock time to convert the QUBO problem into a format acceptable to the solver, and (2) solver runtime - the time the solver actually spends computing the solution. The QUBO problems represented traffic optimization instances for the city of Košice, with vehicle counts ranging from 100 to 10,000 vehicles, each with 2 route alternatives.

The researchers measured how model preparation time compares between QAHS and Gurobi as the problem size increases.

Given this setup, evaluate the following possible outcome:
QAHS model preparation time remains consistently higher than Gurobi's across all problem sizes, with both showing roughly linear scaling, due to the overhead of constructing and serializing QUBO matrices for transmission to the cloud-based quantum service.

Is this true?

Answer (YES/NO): NO